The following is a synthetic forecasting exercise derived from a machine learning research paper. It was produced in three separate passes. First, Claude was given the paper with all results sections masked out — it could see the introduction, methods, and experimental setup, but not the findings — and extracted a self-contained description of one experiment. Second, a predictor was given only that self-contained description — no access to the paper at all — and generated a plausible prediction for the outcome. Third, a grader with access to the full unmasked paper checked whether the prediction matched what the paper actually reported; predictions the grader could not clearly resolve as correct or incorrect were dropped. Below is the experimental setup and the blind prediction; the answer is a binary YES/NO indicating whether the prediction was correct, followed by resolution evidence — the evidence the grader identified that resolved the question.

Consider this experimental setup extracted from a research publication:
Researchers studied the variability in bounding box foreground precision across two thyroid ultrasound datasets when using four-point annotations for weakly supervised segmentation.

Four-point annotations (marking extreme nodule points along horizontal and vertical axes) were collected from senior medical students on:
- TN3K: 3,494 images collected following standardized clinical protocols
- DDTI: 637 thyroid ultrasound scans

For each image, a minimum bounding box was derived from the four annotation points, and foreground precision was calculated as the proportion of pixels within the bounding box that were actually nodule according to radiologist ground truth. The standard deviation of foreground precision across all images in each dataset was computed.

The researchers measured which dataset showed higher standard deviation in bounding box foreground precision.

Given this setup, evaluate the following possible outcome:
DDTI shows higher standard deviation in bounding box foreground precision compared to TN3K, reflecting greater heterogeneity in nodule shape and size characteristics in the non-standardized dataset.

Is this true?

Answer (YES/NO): NO